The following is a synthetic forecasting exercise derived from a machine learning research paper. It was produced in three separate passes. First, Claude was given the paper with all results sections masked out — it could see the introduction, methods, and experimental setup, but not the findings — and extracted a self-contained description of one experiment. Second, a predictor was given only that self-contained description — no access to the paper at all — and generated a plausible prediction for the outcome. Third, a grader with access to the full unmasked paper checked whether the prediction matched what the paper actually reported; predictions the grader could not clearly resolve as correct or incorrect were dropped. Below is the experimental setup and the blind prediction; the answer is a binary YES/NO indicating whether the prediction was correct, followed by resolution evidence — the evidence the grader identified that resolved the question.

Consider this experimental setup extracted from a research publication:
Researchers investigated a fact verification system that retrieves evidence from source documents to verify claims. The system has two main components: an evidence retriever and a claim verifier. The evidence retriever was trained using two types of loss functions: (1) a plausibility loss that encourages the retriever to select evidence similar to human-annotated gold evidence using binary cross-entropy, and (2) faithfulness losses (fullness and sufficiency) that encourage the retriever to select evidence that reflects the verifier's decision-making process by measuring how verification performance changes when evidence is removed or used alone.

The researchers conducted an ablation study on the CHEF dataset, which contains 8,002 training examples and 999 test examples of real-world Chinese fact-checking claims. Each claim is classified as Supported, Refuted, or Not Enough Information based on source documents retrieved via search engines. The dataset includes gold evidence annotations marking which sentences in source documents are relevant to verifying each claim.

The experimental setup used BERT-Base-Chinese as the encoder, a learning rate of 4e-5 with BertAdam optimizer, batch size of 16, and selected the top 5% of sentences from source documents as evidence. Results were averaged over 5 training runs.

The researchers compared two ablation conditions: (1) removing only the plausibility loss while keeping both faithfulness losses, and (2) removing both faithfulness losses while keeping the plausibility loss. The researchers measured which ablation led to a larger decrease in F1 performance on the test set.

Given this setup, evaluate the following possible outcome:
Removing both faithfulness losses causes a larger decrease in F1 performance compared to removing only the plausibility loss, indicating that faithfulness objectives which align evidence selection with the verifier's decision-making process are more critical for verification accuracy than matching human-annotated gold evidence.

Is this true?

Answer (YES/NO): NO